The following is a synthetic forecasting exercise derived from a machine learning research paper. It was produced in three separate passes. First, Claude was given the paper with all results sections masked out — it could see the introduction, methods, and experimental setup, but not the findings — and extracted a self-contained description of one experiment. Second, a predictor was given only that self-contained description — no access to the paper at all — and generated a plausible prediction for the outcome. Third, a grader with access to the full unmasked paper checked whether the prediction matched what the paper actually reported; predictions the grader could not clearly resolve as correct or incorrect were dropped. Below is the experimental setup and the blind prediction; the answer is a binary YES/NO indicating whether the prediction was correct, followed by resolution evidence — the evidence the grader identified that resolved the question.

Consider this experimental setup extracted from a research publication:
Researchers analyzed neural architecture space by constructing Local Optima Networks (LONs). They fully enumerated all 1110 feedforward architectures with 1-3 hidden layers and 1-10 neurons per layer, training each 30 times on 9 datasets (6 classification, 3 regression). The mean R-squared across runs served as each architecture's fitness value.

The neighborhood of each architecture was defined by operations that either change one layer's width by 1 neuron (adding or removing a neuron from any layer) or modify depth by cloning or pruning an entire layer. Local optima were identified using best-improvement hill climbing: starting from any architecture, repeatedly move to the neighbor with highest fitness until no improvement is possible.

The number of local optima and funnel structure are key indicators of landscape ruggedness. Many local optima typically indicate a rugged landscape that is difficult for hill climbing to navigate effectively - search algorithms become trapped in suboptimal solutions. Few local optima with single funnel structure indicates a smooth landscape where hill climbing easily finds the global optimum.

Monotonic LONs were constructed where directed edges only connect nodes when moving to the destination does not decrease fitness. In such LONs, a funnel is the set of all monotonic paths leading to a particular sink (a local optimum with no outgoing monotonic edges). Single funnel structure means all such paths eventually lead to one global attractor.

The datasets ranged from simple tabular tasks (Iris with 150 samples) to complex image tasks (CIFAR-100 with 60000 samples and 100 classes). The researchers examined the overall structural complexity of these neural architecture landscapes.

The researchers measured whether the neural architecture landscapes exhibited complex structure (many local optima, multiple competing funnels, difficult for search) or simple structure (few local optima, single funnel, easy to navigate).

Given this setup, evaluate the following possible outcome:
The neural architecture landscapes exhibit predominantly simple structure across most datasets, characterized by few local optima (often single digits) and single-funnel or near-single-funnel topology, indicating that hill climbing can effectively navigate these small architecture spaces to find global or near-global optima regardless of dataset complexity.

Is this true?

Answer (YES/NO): NO